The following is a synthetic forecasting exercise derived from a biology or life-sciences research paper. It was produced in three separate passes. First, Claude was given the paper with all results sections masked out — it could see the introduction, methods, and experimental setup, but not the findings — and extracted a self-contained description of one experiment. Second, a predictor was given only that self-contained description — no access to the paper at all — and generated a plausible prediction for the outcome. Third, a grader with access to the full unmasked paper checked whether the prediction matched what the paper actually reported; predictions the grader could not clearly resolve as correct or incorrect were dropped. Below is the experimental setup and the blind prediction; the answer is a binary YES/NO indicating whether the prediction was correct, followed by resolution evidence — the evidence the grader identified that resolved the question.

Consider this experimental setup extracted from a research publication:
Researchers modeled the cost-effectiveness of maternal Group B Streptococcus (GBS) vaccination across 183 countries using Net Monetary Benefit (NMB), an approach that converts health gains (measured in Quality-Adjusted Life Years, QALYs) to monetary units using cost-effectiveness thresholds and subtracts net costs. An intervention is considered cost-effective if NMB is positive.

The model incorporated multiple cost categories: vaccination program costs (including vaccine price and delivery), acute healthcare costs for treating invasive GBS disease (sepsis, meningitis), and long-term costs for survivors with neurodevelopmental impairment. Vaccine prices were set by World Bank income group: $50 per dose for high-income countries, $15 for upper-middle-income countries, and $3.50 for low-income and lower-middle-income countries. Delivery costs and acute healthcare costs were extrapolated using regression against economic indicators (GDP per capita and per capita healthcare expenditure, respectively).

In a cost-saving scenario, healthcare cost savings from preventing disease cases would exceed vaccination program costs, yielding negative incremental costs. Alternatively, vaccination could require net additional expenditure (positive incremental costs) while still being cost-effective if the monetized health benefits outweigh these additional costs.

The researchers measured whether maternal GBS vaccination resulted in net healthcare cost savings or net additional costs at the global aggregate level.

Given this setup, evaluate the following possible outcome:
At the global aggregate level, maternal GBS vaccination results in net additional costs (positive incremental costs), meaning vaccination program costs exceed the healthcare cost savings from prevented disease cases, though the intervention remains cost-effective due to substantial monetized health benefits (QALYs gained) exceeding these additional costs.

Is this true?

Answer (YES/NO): YES